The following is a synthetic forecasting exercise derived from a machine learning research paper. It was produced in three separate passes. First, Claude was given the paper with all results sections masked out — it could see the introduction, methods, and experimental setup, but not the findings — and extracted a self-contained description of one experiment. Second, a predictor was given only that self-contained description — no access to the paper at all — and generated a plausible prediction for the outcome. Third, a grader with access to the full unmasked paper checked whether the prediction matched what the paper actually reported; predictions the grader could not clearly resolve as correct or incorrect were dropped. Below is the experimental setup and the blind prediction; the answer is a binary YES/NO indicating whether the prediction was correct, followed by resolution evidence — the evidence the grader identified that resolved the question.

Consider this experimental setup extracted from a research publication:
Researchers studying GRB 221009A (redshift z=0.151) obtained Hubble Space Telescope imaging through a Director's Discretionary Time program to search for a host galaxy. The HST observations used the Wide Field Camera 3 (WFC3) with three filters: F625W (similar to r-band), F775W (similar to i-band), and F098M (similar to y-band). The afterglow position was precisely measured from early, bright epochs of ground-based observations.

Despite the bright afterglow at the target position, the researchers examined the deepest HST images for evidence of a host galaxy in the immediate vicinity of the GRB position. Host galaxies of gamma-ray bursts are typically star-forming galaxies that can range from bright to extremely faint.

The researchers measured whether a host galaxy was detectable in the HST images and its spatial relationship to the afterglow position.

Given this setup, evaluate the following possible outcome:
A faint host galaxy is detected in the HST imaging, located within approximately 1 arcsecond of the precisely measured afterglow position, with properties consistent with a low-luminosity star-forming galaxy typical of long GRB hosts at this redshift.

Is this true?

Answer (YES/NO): NO